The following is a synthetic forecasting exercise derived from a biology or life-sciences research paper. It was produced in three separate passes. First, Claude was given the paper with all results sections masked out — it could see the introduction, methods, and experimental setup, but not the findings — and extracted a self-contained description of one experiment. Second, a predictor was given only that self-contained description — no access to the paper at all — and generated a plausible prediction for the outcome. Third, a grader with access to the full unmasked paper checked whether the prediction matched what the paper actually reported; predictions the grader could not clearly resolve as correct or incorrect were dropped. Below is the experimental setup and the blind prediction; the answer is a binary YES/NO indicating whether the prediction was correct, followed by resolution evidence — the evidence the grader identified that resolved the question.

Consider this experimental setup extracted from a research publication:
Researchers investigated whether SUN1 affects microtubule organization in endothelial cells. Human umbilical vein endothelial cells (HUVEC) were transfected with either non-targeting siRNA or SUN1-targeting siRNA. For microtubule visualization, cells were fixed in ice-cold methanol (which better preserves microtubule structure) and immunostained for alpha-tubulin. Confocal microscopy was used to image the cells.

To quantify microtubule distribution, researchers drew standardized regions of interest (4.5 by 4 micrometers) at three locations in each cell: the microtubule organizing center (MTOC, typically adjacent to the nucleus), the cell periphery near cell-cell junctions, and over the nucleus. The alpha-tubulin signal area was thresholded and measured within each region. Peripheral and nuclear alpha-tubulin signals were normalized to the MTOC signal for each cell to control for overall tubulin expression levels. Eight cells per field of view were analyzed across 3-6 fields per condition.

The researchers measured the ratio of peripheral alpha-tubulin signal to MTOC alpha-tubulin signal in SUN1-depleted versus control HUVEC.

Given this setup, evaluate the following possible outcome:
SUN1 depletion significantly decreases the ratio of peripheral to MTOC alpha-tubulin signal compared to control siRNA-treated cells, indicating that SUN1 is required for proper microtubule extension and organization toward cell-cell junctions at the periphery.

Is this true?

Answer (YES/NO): YES